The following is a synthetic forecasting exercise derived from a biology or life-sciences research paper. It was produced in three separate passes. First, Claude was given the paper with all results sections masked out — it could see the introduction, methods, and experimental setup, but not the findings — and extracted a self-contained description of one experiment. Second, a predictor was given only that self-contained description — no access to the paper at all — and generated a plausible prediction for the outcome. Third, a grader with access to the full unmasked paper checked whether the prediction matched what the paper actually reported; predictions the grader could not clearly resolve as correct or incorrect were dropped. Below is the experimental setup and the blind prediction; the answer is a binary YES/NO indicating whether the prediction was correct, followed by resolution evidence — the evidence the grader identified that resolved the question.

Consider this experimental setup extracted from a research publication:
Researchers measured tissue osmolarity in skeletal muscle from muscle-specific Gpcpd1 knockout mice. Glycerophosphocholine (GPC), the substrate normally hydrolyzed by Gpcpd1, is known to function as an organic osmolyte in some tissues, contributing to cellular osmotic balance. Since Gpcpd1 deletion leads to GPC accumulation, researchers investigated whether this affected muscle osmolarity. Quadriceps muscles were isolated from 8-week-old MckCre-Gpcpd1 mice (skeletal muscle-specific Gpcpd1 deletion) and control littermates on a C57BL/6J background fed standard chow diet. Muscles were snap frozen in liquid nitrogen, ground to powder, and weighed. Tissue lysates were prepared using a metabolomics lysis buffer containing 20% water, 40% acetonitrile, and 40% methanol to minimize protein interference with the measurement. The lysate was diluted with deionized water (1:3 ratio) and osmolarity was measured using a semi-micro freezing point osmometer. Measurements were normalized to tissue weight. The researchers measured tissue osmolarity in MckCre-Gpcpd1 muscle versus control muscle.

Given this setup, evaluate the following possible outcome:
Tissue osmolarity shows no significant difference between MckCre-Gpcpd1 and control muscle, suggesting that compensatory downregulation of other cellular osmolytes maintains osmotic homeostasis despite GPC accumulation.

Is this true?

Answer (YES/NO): NO